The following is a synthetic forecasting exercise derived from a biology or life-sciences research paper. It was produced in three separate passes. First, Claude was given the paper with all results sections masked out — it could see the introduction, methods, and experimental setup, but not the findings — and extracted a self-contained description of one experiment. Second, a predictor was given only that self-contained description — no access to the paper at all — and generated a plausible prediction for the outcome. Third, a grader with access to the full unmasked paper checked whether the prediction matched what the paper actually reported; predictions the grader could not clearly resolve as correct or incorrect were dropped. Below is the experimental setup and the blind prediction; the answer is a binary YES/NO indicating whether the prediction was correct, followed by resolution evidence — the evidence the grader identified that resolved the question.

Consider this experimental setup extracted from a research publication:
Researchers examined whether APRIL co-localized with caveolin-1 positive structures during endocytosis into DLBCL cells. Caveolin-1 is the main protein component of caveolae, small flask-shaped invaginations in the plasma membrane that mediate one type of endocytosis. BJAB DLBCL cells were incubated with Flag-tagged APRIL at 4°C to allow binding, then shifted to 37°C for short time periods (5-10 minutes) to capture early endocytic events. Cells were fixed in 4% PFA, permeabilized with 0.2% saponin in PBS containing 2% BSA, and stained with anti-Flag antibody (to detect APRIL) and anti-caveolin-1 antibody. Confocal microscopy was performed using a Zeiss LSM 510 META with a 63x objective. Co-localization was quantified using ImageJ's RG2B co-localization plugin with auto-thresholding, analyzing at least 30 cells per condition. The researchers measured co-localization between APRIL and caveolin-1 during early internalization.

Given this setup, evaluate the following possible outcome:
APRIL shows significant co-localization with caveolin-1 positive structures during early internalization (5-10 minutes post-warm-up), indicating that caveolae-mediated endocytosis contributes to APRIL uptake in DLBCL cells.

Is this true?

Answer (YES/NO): YES